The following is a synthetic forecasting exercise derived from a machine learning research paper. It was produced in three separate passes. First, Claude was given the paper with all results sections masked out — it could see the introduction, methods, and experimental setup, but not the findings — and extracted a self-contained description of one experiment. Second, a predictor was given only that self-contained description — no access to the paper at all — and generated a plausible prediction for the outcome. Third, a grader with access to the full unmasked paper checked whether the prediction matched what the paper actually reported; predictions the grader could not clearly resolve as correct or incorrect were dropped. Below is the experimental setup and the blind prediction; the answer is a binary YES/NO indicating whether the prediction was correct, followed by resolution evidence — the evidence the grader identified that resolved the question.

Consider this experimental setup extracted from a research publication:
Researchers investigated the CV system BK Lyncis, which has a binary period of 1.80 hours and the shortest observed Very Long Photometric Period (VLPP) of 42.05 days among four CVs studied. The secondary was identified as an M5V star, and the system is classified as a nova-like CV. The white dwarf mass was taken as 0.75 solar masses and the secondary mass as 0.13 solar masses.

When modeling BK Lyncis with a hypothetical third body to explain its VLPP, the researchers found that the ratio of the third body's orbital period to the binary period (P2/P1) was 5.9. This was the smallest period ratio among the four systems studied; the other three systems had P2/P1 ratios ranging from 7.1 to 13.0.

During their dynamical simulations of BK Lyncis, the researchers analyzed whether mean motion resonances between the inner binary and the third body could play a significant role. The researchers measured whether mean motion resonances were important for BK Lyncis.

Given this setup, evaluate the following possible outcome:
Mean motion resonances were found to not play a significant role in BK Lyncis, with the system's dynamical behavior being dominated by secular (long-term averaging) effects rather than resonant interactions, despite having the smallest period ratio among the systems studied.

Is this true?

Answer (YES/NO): NO